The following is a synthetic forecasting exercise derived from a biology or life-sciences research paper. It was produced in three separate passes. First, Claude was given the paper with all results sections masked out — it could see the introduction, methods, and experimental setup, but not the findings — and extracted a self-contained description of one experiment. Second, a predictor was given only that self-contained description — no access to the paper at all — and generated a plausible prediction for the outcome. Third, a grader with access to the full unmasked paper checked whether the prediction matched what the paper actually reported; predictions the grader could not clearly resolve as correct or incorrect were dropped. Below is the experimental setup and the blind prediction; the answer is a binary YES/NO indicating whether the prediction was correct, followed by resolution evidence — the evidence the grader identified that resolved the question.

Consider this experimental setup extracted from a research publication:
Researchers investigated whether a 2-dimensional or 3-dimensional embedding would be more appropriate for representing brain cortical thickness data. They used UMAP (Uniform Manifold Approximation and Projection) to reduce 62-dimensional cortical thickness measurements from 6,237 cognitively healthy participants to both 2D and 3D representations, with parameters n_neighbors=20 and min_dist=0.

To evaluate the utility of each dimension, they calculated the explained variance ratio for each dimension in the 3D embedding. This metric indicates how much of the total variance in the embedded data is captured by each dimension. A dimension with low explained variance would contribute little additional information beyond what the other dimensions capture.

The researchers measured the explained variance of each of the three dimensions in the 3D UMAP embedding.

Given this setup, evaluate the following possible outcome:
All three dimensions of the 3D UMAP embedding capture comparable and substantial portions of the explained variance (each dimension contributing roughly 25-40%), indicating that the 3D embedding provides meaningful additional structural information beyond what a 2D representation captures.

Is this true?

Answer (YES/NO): NO